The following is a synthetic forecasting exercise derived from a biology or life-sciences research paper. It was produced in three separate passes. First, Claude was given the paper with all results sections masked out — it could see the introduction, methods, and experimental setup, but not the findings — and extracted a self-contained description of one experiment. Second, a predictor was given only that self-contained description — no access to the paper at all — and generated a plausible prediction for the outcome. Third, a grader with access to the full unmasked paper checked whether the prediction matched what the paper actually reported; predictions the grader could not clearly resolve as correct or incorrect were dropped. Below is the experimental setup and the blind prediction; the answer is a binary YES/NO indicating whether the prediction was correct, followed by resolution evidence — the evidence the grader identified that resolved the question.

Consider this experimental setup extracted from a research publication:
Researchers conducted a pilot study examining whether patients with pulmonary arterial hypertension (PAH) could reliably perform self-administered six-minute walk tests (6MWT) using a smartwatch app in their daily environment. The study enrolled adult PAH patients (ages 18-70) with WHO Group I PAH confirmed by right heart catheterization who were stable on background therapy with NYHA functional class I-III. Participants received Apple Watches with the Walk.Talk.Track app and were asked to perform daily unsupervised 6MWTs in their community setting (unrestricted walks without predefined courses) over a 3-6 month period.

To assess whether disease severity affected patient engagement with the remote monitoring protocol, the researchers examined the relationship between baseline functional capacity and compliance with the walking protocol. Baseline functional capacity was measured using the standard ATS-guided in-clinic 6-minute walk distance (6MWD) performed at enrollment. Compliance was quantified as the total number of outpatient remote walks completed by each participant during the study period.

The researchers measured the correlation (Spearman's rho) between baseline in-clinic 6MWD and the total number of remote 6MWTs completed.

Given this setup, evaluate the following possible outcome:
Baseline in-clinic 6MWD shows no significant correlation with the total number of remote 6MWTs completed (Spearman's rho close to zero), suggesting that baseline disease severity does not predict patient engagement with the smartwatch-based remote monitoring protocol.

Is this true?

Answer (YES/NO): YES